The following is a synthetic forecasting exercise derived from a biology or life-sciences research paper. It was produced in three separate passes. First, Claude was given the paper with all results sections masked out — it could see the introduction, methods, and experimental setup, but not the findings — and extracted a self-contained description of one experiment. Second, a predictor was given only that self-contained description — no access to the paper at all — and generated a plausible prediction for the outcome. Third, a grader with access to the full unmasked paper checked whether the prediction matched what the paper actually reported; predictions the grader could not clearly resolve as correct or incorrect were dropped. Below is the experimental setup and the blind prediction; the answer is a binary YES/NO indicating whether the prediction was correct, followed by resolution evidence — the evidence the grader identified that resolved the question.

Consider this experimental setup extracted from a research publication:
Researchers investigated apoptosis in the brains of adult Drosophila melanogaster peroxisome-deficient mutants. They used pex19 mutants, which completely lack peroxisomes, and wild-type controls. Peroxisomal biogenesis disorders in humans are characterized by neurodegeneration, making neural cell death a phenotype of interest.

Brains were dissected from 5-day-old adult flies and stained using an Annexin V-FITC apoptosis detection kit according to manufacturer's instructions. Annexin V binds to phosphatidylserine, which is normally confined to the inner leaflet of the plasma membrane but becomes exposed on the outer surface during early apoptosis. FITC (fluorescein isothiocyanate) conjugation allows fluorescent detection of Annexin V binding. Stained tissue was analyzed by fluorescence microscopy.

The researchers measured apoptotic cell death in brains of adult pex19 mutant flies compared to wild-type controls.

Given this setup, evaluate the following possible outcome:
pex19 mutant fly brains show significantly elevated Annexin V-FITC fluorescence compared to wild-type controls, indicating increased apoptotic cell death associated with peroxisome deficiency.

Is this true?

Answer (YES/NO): YES